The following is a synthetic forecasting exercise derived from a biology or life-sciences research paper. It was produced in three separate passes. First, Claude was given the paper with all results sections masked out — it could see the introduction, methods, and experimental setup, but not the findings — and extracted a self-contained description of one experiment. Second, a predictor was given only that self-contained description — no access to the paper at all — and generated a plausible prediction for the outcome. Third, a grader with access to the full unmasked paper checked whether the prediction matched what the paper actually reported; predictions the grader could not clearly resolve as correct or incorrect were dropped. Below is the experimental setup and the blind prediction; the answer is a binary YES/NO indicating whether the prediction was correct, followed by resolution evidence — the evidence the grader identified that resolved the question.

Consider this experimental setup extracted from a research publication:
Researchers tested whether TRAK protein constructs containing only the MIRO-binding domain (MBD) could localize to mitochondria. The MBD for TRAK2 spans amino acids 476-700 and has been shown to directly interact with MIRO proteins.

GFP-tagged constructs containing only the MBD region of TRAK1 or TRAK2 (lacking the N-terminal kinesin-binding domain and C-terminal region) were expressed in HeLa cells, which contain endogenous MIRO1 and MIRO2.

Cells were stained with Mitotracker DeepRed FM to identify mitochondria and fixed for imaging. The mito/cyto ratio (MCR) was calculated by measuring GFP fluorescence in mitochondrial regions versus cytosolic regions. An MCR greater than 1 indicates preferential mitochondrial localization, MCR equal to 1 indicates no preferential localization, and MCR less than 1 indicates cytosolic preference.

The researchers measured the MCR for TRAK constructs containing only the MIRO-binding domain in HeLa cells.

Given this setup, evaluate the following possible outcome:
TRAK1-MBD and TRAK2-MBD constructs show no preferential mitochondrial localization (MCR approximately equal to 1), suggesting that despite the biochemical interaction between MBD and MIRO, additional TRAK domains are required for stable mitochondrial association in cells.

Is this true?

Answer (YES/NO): YES